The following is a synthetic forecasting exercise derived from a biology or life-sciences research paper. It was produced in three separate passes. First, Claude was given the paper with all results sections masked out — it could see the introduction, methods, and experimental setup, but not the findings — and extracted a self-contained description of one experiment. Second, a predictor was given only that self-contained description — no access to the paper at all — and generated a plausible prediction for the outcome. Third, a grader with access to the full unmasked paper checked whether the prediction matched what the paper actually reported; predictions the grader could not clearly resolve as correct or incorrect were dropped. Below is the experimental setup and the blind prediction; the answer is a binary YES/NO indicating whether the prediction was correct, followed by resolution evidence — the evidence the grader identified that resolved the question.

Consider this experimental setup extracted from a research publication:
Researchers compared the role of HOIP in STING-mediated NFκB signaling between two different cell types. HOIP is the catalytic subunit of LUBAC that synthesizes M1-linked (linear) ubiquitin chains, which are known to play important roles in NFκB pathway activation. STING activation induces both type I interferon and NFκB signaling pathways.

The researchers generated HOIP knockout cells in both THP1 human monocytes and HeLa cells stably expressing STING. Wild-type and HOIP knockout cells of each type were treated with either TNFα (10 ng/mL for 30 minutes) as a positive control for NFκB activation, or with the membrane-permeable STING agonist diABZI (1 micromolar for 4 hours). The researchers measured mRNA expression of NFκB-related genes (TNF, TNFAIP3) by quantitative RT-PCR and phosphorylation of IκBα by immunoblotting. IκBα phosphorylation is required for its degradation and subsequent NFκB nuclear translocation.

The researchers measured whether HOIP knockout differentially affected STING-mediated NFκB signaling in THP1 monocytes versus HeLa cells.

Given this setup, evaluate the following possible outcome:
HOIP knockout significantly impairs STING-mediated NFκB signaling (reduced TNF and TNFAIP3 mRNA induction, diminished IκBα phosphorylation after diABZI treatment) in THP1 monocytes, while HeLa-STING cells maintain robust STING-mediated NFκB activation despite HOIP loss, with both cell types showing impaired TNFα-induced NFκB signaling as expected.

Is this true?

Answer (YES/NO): YES